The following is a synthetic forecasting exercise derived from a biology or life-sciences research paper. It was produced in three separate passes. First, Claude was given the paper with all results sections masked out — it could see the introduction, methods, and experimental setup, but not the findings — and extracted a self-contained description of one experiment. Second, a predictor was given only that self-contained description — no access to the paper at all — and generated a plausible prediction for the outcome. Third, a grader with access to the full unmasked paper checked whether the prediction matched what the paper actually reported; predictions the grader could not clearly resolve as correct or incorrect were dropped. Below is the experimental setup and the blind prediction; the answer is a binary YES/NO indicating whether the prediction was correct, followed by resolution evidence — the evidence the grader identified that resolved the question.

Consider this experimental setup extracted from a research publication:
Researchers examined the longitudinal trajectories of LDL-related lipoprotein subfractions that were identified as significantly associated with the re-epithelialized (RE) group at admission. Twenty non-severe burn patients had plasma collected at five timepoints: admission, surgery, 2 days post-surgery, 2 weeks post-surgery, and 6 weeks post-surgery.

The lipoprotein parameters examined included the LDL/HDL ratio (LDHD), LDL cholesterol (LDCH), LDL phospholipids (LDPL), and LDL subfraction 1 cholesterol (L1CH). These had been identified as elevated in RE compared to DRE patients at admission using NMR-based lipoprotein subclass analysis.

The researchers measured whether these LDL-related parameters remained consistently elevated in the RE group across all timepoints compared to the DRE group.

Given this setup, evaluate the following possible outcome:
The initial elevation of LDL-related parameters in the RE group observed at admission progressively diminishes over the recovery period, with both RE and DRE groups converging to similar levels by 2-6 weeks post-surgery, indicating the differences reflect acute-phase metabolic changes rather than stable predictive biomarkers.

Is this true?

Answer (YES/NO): NO